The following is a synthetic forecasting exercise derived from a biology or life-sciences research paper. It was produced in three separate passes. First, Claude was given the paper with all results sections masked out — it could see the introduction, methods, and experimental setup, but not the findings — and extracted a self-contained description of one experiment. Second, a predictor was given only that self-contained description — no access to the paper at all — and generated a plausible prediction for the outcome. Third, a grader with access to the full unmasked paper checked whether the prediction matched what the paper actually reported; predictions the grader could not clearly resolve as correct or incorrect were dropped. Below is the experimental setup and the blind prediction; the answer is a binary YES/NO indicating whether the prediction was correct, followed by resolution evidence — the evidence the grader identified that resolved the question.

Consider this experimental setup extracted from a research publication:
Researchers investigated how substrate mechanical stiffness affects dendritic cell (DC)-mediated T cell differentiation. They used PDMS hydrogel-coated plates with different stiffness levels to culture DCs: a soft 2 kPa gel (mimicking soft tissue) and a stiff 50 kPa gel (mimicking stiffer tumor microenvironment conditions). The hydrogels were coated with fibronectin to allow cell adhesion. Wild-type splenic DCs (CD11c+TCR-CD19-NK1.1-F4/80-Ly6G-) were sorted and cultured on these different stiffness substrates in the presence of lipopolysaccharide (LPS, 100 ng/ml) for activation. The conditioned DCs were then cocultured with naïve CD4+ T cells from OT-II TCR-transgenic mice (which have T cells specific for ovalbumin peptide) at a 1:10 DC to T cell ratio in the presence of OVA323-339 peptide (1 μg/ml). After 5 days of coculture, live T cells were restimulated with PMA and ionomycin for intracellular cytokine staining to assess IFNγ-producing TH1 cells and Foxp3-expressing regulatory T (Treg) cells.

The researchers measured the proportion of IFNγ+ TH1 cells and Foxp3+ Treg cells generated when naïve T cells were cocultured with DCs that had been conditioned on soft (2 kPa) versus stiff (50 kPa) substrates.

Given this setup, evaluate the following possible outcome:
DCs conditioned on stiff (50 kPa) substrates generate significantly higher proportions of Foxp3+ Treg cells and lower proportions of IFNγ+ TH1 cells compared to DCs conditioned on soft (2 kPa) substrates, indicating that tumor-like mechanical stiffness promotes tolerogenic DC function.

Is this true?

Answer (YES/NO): NO